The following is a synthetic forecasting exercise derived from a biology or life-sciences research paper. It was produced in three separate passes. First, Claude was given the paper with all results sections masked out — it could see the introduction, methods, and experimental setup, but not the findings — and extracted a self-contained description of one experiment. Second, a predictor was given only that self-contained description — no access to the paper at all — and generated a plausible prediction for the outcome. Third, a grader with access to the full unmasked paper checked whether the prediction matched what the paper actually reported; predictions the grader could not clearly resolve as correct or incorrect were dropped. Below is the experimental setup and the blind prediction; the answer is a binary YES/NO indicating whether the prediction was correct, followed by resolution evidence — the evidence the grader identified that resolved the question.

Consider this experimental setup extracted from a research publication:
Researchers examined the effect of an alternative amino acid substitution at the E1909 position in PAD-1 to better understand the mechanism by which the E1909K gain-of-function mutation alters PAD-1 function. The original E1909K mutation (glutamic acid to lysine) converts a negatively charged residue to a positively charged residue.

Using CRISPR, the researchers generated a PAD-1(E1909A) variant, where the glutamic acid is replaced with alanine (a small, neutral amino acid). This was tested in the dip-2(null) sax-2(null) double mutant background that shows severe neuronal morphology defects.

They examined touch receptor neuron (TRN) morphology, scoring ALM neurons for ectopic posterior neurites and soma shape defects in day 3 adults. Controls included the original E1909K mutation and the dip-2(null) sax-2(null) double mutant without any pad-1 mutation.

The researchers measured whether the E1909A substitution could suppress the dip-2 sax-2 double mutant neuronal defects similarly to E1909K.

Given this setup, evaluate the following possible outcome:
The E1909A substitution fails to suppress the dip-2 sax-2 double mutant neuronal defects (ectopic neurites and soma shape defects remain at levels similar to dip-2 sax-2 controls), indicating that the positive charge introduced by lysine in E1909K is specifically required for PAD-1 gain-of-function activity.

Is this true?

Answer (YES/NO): NO